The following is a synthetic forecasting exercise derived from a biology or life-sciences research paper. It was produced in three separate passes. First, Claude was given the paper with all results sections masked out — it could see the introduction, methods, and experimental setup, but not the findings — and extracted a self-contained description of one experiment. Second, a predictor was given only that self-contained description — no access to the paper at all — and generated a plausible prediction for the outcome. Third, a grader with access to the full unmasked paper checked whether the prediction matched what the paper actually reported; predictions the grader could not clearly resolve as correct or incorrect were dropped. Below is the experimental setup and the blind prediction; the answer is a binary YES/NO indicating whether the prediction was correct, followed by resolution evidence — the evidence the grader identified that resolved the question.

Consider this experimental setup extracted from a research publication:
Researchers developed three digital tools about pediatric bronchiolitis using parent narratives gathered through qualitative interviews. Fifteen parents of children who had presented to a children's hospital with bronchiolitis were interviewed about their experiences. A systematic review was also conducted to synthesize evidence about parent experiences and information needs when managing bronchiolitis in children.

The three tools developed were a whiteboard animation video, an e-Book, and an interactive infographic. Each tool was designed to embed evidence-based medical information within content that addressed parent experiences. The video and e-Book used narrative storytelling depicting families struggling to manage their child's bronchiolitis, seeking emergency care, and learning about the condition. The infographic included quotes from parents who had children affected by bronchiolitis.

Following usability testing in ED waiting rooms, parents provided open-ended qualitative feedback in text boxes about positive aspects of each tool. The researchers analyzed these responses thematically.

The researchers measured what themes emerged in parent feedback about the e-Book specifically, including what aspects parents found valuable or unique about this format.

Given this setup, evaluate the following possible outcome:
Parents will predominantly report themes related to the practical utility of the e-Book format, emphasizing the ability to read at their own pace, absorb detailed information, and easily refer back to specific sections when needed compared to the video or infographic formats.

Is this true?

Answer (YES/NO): NO